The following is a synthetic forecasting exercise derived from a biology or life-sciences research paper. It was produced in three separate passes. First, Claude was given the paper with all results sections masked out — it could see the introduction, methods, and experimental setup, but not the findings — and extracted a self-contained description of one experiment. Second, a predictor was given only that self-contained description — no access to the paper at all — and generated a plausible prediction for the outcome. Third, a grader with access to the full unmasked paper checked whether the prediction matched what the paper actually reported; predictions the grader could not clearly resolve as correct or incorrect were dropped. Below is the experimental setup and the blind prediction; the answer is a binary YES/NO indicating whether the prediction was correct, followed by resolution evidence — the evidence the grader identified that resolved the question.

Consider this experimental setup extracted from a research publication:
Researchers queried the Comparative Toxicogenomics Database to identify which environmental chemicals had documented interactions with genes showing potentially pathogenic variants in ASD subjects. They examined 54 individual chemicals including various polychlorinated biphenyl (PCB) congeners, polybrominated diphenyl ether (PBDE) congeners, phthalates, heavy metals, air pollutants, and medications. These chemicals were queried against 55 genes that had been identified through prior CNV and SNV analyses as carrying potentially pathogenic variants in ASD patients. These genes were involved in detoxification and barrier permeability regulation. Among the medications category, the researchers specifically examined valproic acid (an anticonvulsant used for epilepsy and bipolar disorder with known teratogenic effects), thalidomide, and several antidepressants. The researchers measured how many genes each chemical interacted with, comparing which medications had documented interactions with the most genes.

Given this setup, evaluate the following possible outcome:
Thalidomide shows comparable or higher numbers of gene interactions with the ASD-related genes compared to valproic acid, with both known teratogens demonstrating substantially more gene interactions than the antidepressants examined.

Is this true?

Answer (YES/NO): NO